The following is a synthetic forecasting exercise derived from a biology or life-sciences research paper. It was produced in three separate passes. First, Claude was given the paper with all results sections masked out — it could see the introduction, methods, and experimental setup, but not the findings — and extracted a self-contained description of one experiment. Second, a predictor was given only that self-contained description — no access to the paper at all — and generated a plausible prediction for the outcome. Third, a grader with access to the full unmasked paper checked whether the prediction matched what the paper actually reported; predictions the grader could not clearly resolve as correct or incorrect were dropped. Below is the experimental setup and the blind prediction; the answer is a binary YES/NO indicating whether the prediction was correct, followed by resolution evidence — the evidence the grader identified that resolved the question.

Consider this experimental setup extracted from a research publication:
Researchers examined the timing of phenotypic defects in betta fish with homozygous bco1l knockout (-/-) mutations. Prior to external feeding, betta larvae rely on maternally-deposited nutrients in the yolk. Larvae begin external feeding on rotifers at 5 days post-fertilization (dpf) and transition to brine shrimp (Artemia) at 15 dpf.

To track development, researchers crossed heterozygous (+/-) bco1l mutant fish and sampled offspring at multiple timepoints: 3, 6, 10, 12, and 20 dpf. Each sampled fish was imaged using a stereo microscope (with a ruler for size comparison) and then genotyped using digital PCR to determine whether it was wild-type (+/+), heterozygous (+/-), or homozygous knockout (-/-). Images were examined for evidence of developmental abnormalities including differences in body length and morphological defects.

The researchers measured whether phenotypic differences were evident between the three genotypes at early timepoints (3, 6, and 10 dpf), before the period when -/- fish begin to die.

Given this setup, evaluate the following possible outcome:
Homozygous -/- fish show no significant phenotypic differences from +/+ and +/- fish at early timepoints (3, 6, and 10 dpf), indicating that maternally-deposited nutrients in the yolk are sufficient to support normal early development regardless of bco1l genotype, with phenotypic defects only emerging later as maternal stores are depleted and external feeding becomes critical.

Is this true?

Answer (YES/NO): YES